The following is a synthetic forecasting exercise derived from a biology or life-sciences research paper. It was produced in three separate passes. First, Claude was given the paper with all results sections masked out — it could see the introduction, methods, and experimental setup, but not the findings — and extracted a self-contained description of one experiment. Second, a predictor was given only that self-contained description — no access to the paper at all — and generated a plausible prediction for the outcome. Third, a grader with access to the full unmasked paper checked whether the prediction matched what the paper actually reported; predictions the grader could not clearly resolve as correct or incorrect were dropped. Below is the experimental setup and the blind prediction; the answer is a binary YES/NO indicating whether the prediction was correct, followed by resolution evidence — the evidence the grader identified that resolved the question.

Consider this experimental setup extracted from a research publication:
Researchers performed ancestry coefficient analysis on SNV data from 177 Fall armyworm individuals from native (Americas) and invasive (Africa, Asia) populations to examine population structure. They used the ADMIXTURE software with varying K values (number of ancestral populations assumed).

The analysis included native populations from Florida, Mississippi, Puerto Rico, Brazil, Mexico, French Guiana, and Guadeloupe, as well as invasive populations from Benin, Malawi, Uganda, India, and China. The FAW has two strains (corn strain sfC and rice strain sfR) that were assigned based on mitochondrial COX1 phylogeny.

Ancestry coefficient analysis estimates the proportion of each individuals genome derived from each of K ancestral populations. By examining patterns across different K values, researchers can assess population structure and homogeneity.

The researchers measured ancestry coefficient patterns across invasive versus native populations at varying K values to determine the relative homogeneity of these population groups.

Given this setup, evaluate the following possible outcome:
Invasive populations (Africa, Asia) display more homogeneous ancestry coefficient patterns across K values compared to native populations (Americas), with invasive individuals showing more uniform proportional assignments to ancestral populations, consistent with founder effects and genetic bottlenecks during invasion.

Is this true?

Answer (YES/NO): YES